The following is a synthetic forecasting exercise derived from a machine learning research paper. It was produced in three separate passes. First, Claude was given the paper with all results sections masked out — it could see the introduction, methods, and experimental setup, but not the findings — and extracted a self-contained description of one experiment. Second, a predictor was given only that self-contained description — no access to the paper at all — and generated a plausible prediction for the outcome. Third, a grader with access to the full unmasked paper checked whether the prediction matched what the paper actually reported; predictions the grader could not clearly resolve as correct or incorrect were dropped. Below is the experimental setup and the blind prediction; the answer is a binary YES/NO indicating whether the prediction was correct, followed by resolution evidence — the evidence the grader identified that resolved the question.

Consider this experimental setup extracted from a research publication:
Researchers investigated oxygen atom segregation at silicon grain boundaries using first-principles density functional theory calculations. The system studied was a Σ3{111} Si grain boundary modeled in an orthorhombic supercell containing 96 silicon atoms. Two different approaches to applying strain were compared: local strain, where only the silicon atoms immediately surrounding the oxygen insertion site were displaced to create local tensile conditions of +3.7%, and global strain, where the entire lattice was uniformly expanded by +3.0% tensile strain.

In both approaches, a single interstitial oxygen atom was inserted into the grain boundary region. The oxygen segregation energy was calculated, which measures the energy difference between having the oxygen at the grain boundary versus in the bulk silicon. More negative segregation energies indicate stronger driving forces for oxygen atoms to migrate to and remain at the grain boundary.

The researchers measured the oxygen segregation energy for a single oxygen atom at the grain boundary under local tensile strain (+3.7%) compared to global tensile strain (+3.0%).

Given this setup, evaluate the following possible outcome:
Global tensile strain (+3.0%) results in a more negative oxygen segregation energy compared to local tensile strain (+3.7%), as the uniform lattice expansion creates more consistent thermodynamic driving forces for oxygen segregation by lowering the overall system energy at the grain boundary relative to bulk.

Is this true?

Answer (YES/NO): NO